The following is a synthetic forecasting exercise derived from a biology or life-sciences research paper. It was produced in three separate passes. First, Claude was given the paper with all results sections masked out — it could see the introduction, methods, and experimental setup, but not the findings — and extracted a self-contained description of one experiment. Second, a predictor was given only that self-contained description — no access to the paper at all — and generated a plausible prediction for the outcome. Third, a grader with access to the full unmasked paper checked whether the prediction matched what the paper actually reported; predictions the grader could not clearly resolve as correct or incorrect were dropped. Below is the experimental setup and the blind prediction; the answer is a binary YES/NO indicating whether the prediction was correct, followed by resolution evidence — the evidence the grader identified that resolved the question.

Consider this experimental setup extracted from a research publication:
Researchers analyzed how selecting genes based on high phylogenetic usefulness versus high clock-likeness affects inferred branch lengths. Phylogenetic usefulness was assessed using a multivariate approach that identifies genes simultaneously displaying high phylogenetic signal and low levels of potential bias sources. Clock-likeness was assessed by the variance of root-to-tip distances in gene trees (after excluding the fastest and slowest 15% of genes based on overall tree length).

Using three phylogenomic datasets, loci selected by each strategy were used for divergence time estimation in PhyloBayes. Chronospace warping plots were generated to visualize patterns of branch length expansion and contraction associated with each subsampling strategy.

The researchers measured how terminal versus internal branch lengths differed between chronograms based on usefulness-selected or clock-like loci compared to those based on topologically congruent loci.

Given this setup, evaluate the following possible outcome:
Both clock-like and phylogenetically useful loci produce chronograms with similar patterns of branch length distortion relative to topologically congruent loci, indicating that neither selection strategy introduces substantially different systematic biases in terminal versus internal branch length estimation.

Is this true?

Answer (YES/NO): YES